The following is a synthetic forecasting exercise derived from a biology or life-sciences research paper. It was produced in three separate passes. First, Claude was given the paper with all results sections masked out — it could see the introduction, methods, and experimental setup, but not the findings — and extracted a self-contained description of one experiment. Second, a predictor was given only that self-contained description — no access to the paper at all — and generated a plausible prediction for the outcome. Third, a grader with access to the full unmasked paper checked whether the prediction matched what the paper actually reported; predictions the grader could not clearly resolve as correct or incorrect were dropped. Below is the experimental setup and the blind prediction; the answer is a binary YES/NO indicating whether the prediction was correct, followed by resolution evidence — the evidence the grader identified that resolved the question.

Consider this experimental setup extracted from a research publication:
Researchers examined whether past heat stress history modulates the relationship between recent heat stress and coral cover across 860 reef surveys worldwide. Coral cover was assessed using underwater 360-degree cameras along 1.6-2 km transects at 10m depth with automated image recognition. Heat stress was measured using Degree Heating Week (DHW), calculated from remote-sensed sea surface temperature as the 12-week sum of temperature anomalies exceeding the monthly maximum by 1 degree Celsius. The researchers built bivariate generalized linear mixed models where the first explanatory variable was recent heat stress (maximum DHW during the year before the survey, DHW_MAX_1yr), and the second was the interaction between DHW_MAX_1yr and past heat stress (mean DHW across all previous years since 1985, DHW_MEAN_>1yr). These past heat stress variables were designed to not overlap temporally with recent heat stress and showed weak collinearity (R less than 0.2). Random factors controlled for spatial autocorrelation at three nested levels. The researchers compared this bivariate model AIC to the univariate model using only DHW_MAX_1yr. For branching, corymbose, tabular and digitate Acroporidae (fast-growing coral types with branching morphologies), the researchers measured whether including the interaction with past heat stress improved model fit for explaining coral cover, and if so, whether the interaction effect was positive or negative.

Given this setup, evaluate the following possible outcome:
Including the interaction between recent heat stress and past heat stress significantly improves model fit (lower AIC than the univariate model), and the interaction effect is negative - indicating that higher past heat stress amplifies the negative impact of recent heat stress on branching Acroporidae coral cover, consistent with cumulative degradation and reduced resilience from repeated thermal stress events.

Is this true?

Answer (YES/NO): NO